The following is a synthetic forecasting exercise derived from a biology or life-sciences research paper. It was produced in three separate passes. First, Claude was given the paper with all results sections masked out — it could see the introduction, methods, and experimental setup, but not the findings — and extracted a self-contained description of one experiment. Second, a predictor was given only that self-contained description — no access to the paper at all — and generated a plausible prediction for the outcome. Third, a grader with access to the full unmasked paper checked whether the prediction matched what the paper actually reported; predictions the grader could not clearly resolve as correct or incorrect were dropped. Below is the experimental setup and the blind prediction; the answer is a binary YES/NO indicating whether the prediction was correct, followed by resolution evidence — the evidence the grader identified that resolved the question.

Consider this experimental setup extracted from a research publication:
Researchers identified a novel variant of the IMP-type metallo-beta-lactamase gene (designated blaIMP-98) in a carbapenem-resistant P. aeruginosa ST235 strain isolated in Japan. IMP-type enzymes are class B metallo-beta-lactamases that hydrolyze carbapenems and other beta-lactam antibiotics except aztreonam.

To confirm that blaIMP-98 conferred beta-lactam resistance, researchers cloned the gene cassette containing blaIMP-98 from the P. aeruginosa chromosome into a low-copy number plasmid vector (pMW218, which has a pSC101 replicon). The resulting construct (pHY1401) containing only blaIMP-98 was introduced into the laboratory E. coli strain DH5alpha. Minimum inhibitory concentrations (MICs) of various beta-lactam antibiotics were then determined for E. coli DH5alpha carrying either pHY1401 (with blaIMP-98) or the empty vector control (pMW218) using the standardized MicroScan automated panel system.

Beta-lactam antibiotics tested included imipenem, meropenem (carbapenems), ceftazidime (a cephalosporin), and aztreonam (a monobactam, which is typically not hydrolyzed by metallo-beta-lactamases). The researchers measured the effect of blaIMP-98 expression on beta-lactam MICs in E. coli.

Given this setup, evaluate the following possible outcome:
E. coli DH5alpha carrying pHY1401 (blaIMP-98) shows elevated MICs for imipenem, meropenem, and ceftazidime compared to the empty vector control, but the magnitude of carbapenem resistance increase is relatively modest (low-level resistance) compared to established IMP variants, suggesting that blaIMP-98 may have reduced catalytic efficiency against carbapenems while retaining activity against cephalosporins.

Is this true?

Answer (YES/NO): NO